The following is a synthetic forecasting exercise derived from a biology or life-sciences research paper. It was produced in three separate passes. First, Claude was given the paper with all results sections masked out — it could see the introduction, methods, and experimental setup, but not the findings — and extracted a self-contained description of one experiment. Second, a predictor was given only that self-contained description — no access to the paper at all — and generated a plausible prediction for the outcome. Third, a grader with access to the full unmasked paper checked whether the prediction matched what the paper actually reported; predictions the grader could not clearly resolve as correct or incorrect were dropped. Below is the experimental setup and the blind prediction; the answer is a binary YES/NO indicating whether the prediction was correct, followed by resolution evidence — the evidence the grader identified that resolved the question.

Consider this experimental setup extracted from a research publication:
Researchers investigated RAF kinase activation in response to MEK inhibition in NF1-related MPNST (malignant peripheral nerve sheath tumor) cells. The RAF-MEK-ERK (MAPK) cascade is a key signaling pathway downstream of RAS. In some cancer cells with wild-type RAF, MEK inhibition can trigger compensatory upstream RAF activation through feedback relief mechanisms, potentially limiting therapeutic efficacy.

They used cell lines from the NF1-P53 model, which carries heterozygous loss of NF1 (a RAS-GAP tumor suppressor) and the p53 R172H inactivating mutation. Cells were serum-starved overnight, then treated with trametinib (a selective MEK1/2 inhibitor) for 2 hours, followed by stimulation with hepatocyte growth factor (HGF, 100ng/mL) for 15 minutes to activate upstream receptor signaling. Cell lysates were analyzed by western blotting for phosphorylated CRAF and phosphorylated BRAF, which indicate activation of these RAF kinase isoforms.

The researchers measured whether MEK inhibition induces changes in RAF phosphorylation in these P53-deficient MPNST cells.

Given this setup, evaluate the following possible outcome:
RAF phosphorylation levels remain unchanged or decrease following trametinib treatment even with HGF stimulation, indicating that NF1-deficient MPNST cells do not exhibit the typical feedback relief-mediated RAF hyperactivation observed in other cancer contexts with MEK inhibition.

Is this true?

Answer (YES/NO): NO